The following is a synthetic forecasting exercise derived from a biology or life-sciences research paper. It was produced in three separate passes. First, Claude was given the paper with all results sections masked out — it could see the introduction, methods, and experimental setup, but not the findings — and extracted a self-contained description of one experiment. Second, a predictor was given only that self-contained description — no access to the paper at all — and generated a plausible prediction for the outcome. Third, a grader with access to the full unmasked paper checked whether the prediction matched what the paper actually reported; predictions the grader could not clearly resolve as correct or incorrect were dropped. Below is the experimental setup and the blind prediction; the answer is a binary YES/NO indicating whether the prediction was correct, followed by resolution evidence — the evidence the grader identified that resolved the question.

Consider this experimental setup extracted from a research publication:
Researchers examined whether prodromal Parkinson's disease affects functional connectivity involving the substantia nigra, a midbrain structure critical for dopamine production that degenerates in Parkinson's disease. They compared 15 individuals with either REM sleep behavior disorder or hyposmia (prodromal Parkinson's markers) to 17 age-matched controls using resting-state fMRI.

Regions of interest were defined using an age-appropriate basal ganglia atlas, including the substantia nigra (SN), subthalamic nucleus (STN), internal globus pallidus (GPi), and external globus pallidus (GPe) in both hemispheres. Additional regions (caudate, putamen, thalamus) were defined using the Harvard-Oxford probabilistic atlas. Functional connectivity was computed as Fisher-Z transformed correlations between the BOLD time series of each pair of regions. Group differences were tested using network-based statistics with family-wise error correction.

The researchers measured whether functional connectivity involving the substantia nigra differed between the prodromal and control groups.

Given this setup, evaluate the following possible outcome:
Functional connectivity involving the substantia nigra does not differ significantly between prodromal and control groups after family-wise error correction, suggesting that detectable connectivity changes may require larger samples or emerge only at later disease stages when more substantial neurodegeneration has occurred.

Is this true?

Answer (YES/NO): YES